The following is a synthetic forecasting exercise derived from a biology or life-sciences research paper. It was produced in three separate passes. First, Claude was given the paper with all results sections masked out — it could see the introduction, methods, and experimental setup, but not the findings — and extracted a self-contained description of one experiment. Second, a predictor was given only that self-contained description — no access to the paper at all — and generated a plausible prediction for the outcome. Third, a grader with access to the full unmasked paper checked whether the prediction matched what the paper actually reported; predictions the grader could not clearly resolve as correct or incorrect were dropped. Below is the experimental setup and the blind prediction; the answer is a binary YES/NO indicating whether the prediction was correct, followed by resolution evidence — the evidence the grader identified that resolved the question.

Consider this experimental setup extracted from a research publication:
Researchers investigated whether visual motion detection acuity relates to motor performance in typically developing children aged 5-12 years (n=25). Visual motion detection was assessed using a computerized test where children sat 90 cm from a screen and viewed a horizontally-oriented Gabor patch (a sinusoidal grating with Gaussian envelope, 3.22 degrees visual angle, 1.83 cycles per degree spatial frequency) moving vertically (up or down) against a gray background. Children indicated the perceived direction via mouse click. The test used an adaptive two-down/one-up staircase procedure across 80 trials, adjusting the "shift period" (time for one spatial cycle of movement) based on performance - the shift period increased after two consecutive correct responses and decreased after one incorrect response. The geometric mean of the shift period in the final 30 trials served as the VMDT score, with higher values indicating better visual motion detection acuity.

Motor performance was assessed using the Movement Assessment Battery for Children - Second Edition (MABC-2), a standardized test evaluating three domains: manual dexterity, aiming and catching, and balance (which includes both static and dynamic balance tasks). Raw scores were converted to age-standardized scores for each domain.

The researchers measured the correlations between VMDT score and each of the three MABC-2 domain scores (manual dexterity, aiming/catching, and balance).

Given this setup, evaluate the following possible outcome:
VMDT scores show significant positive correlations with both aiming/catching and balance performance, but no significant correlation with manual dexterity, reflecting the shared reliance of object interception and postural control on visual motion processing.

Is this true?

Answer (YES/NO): NO